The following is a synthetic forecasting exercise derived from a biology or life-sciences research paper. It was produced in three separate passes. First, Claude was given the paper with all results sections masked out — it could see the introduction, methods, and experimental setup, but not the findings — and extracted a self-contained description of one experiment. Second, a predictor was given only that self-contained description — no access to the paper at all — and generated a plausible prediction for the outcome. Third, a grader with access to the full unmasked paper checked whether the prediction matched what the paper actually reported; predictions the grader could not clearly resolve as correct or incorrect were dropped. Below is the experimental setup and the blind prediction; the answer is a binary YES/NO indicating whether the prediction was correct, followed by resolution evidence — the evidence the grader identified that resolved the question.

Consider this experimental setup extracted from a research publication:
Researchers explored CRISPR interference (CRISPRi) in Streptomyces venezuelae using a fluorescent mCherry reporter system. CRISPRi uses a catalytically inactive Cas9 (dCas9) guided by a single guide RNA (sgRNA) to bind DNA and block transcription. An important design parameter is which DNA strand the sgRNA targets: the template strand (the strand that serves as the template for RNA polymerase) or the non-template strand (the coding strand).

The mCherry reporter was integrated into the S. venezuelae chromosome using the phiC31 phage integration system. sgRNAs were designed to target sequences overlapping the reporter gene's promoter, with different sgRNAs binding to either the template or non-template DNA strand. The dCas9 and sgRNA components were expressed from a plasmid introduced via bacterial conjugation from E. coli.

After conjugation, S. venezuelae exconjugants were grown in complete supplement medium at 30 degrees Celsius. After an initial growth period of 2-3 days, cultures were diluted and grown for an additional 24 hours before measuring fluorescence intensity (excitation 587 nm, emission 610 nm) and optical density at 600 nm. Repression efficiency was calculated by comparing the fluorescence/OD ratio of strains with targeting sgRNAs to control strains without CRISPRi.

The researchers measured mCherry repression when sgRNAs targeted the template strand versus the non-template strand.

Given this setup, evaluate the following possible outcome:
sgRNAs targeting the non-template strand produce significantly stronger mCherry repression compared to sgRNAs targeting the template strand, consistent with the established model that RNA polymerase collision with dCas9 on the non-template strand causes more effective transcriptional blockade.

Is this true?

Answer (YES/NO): YES